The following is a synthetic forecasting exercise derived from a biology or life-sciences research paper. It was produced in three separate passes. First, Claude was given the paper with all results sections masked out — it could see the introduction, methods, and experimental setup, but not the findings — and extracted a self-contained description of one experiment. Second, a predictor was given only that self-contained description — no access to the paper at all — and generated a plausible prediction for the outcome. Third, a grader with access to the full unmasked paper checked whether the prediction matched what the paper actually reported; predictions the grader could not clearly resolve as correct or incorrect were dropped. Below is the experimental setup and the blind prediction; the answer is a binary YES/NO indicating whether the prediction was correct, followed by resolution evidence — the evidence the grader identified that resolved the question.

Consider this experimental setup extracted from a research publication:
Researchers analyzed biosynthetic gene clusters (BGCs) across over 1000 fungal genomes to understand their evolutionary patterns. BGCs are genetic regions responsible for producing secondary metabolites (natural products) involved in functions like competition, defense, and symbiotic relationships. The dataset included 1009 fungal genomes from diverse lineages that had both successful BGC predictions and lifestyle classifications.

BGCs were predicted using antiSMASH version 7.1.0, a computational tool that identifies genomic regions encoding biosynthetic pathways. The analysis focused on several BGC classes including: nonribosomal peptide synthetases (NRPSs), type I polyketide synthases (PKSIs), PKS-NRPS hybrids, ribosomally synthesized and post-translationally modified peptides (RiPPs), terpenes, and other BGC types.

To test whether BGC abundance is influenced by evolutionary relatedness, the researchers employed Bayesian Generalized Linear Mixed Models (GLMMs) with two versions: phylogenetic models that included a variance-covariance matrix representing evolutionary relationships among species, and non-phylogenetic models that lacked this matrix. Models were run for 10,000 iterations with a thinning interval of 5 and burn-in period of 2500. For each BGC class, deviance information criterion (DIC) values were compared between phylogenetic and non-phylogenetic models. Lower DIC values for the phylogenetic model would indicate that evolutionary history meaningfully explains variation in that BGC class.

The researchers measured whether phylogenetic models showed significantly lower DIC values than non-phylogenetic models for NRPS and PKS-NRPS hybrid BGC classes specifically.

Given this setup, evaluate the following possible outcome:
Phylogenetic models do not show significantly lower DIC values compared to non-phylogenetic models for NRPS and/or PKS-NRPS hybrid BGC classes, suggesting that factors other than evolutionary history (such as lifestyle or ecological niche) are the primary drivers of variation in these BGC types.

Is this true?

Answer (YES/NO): YES